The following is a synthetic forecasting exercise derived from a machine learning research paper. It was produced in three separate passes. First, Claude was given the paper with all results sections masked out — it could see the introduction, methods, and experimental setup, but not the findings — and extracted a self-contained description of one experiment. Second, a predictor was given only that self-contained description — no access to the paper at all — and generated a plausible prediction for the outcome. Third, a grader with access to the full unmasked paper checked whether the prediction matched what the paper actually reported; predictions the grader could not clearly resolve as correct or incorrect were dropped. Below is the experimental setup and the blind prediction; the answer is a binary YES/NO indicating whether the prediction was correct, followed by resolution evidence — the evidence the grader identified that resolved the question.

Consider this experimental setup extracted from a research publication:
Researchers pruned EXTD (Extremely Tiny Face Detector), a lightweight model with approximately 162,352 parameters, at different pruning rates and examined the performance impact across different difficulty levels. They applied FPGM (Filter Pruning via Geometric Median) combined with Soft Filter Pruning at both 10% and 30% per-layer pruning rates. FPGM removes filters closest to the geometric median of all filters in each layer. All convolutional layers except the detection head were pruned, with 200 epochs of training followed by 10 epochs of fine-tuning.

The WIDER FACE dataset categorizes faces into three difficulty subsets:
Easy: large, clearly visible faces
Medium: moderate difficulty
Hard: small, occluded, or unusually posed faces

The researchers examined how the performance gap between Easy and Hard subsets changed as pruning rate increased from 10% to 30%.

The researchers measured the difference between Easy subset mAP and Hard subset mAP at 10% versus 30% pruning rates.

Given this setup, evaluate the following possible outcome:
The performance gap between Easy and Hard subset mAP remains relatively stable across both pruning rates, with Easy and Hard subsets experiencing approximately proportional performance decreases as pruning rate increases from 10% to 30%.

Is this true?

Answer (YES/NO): NO